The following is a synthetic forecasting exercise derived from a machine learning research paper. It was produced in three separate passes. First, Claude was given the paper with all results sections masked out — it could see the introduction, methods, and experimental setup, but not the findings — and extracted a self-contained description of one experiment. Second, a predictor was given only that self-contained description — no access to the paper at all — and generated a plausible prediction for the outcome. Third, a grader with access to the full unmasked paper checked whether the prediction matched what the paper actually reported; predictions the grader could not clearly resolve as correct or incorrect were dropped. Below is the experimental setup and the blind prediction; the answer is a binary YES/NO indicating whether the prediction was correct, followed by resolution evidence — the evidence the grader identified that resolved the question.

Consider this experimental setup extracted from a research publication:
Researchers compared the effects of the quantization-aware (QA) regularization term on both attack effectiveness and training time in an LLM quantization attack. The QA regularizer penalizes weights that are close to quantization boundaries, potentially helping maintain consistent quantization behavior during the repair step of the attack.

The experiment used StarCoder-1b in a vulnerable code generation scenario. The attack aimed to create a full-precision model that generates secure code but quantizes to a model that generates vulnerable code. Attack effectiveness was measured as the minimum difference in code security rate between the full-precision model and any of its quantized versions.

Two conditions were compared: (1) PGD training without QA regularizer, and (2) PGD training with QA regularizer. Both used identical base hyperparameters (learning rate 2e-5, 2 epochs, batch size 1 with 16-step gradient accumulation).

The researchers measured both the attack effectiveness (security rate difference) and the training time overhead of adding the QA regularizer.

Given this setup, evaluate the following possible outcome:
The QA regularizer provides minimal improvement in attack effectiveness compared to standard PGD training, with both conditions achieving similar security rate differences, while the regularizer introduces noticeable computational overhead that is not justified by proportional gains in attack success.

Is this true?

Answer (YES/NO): YES